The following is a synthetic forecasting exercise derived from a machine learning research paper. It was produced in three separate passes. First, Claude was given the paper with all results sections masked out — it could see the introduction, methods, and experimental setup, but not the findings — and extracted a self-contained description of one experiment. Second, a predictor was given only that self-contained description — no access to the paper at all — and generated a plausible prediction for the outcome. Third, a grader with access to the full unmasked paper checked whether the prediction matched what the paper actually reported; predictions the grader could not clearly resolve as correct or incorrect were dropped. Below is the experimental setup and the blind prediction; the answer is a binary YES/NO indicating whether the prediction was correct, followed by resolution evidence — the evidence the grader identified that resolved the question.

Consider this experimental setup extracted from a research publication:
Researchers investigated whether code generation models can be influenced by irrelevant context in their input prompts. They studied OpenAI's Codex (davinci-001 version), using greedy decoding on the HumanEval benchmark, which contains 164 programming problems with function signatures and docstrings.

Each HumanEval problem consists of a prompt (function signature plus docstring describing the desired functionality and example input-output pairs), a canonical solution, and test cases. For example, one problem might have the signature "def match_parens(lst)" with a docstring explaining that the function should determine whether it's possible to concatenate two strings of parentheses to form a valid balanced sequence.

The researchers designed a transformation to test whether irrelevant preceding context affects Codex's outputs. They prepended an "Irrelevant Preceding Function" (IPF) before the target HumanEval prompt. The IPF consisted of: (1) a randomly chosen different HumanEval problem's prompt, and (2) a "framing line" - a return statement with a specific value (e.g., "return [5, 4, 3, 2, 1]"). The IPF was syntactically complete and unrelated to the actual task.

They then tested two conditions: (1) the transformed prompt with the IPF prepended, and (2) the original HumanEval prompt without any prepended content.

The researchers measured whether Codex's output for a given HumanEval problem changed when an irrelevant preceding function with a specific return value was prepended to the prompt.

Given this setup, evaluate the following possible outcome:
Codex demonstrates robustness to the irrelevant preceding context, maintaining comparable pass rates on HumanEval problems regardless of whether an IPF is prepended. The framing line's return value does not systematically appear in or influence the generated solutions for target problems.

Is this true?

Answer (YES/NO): NO